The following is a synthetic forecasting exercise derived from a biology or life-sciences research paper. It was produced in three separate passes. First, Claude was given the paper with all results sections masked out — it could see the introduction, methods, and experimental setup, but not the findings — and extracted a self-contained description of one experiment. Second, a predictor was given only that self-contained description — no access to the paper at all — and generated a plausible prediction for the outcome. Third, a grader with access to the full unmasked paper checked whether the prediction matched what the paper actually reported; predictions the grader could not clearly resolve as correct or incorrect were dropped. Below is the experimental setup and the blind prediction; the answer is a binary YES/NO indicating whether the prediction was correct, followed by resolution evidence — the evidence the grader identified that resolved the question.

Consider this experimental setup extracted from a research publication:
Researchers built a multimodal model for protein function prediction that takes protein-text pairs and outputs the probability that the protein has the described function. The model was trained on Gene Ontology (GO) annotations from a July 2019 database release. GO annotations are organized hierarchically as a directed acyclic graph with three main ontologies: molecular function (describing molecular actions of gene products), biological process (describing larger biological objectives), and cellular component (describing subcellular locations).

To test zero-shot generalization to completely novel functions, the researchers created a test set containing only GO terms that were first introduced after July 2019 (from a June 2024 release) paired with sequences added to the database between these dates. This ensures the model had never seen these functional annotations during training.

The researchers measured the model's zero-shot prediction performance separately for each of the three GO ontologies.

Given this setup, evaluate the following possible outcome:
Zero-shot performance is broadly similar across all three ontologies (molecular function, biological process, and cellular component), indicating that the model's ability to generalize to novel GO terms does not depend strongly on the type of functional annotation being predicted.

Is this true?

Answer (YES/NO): NO